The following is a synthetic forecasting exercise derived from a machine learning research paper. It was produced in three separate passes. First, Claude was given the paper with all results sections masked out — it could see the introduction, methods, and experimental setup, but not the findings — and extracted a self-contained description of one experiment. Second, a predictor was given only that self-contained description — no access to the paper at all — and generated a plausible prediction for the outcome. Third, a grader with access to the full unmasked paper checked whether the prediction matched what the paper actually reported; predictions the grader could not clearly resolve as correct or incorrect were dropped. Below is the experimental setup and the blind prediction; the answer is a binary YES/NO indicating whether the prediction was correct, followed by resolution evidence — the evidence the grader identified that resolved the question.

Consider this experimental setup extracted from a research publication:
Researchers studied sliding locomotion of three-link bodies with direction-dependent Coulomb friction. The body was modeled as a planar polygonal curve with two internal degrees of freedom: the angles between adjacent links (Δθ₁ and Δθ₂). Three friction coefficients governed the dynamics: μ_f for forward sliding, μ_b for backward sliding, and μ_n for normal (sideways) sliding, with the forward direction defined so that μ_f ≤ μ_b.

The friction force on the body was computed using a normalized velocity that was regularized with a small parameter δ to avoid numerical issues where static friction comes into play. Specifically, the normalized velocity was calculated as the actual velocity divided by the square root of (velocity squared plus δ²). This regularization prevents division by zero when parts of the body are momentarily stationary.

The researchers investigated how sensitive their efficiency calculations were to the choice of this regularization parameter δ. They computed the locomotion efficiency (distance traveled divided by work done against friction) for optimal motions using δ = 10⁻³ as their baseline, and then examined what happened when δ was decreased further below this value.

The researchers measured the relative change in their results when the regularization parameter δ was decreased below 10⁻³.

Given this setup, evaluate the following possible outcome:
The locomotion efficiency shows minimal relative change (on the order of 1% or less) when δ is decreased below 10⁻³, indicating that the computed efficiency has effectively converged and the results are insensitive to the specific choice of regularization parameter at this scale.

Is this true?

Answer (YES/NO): YES